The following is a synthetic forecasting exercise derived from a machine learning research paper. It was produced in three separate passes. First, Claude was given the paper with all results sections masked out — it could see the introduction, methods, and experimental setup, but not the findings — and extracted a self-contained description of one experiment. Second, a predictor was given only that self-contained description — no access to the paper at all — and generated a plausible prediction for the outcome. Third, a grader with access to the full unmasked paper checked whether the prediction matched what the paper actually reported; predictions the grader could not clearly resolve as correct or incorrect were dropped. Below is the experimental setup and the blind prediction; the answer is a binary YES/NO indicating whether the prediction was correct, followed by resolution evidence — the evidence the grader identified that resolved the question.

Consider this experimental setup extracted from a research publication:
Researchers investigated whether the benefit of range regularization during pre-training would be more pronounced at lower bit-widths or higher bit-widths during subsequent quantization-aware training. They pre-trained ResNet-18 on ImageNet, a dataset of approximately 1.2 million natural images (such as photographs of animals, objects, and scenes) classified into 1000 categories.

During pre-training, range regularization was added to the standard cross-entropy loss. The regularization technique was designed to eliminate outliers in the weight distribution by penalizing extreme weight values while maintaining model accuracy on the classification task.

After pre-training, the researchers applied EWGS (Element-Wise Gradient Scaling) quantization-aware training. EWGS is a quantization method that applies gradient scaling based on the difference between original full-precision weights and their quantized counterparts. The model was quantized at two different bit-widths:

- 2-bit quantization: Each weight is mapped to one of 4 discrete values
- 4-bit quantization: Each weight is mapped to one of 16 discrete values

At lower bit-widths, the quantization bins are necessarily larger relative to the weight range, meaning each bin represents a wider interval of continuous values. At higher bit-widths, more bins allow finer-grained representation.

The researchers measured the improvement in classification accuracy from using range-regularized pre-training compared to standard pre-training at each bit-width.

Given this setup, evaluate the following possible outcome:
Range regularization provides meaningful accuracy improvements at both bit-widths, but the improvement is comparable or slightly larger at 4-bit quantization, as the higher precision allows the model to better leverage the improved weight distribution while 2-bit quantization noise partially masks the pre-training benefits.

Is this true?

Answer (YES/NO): NO